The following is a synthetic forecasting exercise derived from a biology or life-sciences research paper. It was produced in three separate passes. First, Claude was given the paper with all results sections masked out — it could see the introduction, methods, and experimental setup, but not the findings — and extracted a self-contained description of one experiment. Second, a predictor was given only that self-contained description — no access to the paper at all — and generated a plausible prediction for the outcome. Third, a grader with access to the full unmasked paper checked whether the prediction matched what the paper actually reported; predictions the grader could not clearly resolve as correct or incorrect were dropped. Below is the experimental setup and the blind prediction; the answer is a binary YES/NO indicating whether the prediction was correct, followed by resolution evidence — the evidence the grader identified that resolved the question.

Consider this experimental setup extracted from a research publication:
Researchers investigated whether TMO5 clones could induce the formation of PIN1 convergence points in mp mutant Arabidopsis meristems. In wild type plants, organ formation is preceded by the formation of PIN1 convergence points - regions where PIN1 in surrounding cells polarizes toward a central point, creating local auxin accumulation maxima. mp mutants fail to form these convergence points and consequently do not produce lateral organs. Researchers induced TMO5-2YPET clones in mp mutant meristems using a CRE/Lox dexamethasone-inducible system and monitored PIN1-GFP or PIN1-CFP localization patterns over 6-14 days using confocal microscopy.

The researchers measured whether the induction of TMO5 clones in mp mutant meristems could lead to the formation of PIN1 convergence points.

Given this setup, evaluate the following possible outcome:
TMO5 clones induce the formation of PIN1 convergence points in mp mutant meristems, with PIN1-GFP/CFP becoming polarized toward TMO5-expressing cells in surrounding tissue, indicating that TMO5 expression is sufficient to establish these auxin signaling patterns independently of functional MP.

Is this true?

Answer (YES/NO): YES